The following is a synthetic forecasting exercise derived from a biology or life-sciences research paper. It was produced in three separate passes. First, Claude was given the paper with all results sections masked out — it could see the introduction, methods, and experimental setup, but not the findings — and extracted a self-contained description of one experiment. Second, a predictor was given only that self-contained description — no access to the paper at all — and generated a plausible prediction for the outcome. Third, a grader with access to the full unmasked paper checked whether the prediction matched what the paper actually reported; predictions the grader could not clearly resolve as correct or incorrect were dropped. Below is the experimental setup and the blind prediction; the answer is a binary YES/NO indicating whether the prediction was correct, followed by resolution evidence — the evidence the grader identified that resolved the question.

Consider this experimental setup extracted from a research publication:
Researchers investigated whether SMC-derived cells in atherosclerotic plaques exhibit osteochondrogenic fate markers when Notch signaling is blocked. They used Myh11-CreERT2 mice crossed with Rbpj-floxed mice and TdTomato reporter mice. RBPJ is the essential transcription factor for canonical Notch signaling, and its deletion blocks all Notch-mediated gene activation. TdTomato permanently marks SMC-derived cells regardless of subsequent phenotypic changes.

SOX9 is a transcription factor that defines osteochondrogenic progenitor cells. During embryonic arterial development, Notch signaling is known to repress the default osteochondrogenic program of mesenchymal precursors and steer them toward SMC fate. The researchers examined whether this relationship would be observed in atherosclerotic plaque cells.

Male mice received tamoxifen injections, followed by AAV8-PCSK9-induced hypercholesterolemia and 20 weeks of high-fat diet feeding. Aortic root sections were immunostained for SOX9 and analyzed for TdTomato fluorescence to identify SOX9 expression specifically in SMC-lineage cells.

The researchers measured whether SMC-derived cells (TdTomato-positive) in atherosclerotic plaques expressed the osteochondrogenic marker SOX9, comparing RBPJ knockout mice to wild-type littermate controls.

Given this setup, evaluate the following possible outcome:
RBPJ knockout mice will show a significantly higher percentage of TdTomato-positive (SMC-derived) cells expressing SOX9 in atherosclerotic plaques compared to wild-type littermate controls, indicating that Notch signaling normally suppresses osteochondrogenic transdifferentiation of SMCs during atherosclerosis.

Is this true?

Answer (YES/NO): NO